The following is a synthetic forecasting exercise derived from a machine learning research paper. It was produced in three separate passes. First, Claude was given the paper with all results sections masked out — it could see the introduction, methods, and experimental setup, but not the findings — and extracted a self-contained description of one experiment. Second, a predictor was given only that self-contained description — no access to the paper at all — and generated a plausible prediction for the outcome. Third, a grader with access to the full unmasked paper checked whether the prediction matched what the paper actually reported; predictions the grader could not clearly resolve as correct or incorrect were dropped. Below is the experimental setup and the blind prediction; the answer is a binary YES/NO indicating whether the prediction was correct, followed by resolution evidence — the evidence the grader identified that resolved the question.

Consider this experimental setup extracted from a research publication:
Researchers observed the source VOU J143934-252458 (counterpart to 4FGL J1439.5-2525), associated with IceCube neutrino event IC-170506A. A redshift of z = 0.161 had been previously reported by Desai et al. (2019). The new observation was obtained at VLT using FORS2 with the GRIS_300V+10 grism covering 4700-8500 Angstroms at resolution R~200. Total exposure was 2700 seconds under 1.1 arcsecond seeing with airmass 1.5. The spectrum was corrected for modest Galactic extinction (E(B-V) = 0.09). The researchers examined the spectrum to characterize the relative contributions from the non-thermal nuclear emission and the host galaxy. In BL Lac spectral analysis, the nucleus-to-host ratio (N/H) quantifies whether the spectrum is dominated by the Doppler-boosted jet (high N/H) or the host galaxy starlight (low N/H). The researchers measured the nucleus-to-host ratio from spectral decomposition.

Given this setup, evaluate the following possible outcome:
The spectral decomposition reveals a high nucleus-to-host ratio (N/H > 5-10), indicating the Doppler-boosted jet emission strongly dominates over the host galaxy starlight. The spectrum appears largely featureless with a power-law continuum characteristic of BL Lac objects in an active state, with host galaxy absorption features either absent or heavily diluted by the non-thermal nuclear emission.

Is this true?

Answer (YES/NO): NO